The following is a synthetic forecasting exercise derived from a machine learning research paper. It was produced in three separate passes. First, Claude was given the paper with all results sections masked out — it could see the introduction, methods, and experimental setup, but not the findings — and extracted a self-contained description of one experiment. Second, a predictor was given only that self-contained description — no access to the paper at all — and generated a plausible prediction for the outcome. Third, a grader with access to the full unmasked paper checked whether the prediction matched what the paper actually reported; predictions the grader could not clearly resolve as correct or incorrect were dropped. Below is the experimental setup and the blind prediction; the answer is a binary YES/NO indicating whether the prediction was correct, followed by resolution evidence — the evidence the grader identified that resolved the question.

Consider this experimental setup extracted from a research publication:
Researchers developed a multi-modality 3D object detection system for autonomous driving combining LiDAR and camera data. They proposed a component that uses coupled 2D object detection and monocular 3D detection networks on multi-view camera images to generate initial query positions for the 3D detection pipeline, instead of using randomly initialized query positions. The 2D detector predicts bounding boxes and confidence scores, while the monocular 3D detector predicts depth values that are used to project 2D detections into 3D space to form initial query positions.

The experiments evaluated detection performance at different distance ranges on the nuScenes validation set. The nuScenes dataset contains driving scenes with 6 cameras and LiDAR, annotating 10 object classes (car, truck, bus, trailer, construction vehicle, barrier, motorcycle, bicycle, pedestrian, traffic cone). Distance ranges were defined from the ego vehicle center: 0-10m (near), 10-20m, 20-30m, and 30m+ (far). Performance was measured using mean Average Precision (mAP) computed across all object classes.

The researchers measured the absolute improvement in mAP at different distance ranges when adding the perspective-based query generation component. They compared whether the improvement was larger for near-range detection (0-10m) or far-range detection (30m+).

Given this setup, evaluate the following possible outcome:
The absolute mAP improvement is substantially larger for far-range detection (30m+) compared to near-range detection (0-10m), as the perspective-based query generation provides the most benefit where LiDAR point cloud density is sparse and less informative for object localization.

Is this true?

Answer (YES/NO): YES